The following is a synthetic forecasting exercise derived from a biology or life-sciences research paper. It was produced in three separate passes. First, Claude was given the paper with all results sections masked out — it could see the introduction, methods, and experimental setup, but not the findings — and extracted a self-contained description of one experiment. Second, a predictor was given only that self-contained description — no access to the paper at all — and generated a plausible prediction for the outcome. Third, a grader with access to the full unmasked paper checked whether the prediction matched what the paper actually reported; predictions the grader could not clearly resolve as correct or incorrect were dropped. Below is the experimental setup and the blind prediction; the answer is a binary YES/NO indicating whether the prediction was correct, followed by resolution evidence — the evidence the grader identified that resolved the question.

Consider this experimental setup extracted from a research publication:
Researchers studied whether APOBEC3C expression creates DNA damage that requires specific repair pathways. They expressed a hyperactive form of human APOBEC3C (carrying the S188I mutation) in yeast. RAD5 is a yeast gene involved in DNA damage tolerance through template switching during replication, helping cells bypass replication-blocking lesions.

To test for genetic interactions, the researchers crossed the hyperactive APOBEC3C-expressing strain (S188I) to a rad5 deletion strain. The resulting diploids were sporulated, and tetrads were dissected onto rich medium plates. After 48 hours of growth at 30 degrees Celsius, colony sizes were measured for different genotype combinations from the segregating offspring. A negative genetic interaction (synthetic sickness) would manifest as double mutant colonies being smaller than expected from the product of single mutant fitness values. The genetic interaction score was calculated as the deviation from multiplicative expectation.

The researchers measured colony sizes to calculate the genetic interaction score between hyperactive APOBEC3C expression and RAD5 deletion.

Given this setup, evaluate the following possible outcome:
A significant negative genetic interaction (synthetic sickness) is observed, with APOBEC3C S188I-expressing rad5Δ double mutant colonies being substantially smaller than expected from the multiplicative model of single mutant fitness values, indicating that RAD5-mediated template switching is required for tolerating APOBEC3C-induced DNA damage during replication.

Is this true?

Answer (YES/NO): YES